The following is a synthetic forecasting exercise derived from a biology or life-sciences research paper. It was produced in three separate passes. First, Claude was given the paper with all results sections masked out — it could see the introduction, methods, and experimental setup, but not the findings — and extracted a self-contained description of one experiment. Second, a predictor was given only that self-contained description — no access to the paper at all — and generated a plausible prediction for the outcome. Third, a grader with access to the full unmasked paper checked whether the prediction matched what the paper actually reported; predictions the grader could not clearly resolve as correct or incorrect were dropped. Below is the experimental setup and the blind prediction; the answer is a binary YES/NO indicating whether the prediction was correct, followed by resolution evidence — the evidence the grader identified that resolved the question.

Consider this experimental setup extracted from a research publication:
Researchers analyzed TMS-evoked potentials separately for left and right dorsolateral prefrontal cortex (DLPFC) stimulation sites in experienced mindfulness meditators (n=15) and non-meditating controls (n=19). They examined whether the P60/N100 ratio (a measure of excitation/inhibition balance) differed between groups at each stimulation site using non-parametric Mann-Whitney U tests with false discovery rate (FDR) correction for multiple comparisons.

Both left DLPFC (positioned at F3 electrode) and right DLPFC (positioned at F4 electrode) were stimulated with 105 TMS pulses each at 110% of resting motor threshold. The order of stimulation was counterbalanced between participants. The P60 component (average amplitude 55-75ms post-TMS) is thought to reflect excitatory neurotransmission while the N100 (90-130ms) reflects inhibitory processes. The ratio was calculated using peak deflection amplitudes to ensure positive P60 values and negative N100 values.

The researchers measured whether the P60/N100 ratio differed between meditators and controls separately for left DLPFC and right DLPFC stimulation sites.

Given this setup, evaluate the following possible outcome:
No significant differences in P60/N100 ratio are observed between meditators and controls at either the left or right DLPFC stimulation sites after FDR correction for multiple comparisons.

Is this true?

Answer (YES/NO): NO